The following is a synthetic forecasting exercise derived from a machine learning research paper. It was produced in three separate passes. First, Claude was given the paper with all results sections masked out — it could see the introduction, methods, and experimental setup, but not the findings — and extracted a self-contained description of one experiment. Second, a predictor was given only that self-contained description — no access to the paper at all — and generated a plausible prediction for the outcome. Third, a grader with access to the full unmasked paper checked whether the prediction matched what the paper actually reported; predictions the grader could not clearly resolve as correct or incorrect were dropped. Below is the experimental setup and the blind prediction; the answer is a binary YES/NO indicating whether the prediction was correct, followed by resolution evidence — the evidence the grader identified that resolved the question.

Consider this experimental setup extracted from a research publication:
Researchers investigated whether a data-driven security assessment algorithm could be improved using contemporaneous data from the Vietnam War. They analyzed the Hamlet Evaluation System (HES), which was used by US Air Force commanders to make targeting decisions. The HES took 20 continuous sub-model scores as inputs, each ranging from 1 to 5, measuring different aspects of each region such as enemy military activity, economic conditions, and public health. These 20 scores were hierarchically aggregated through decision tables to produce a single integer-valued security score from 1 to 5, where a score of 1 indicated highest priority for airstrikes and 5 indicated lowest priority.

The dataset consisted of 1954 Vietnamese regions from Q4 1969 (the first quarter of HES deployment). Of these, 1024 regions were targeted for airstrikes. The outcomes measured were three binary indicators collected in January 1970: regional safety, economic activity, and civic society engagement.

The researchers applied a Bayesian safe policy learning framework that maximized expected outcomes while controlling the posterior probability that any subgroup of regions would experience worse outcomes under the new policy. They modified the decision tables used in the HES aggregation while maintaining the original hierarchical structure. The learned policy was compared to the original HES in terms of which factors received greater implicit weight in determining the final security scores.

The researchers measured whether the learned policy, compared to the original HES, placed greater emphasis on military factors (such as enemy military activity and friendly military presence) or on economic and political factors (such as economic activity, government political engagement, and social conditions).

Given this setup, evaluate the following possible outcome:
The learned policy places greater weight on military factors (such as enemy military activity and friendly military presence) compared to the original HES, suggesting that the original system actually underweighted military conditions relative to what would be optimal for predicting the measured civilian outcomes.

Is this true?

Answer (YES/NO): NO